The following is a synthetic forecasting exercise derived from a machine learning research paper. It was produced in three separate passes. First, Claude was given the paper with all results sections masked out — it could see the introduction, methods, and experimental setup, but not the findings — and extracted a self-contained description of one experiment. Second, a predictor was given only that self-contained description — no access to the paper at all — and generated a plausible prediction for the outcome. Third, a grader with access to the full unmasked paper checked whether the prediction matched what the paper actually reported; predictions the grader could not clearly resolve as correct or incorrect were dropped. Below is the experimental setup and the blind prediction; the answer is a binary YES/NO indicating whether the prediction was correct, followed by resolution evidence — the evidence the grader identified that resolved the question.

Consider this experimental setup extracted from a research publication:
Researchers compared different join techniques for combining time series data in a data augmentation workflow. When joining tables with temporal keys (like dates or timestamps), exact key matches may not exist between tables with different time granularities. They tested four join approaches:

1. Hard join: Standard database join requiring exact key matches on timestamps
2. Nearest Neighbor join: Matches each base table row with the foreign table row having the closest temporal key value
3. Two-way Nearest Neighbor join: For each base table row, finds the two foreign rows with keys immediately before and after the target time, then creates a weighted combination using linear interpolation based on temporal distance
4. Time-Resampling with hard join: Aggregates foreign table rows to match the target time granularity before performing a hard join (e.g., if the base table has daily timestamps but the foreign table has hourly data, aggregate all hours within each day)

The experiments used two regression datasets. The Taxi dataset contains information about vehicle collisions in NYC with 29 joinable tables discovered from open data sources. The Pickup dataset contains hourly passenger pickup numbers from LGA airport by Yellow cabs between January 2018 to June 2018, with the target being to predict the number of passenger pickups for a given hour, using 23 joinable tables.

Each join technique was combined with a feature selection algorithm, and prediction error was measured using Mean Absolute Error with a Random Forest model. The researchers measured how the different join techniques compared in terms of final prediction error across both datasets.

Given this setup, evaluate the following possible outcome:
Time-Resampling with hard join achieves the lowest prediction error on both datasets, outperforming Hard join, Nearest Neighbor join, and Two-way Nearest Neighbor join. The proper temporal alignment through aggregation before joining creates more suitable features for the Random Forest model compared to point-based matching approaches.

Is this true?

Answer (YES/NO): NO